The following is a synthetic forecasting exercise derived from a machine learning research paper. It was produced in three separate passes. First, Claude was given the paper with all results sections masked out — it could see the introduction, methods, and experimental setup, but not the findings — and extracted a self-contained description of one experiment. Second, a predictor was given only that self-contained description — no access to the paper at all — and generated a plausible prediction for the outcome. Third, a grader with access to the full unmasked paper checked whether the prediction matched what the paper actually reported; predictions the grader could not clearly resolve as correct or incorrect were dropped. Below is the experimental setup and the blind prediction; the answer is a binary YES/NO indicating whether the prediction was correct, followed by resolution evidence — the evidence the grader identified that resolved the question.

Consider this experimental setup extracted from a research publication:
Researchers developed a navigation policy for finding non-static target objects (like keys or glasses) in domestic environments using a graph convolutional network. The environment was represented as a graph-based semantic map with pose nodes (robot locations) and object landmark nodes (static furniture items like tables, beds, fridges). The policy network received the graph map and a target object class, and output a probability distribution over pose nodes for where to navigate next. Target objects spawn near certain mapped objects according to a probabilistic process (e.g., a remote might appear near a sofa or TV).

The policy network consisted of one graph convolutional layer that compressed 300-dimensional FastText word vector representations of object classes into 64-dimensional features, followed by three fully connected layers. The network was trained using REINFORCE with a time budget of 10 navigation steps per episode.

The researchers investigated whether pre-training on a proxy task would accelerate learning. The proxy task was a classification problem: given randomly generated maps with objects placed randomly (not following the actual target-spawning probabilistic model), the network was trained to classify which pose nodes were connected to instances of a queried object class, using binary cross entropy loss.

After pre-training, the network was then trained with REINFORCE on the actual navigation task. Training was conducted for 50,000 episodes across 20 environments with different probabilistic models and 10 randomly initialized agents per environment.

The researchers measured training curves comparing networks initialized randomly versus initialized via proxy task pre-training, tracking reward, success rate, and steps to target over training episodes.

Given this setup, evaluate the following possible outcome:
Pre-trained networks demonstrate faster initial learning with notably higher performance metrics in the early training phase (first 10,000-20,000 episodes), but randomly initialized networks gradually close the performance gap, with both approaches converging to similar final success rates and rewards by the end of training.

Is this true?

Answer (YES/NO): YES